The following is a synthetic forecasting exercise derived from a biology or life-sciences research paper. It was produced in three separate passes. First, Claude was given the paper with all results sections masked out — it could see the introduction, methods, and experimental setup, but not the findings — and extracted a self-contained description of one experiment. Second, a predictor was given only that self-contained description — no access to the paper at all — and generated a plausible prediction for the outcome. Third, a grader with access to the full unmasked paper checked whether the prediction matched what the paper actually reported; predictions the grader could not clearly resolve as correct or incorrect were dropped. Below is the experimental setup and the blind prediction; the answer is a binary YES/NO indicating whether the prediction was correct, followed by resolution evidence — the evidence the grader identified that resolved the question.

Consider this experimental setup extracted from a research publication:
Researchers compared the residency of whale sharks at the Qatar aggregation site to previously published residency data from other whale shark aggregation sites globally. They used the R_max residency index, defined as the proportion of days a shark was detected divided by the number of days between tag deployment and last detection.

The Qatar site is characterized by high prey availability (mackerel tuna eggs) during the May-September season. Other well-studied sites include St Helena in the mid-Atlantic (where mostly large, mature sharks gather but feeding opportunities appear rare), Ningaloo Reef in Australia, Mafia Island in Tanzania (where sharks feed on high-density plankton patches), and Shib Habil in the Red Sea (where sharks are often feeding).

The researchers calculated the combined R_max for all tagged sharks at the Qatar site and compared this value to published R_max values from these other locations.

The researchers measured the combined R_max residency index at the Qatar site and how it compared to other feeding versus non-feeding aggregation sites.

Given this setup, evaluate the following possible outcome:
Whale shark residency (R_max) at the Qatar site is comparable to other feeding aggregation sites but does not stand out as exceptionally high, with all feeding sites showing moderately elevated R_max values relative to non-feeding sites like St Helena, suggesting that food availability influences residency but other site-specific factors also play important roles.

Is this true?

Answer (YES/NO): NO